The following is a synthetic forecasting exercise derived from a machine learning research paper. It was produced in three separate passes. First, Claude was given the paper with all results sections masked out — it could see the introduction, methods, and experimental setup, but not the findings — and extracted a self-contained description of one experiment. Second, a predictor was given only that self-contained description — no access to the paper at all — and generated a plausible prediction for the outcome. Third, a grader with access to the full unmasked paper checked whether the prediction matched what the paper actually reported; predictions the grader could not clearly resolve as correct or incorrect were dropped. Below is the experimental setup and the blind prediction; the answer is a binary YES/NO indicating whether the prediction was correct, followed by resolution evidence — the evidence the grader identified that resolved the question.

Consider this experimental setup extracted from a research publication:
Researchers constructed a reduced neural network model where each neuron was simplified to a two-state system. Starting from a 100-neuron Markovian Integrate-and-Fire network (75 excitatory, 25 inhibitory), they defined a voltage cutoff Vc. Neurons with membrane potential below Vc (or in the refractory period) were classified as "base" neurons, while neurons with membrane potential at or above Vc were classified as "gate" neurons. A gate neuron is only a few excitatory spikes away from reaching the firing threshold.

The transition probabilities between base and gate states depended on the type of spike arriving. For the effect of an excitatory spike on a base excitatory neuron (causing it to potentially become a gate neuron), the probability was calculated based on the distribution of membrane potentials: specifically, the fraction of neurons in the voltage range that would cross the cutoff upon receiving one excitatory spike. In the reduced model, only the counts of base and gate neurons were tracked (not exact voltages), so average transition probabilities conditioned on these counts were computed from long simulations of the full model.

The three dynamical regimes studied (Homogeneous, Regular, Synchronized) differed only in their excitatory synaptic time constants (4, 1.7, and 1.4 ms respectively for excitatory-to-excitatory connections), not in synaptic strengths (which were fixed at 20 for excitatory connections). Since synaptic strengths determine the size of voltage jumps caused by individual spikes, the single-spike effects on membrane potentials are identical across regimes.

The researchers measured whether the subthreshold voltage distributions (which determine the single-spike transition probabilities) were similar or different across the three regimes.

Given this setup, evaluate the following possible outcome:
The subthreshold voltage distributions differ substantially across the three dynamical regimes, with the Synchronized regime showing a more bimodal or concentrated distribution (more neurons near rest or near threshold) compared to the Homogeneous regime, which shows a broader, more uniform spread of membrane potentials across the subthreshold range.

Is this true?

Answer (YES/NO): NO